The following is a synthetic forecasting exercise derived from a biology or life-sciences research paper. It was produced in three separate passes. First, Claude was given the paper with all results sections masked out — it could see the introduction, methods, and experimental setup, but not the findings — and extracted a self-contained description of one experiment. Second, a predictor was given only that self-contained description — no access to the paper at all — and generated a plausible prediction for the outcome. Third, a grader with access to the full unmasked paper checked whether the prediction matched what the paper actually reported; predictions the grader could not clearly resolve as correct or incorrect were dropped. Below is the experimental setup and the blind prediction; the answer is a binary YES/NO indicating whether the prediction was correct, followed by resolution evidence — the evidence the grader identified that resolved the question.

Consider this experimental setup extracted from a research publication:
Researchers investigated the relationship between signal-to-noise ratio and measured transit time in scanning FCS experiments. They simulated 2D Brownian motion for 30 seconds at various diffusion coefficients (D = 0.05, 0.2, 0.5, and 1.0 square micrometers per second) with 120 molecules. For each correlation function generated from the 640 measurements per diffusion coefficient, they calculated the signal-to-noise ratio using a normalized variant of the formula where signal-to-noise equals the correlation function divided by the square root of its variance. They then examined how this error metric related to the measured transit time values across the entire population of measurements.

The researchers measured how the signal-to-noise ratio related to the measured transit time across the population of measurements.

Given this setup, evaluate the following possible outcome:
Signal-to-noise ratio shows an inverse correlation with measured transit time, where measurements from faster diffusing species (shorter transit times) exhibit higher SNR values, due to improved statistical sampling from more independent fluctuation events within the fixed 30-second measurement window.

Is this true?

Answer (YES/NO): YES